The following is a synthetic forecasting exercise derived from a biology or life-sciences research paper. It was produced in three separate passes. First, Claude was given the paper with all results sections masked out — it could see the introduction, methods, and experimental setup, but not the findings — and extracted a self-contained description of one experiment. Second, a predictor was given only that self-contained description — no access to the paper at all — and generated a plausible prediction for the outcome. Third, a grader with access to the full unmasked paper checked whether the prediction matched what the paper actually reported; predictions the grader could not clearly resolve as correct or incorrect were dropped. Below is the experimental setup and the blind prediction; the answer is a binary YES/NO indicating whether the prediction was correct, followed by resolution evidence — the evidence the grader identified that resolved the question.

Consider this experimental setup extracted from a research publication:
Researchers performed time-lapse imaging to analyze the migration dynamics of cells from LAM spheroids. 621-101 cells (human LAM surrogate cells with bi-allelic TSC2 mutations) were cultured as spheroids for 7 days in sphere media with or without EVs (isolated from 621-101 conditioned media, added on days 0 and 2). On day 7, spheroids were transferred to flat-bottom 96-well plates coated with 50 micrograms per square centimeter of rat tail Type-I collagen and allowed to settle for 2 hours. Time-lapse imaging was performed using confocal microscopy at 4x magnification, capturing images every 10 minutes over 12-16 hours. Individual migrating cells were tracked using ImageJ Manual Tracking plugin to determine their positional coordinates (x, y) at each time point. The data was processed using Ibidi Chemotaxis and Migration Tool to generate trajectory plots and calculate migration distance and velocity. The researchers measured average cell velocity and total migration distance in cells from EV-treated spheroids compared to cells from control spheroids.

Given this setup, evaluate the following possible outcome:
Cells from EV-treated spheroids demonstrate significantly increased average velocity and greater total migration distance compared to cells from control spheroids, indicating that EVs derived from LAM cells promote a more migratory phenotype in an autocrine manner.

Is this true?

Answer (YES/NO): YES